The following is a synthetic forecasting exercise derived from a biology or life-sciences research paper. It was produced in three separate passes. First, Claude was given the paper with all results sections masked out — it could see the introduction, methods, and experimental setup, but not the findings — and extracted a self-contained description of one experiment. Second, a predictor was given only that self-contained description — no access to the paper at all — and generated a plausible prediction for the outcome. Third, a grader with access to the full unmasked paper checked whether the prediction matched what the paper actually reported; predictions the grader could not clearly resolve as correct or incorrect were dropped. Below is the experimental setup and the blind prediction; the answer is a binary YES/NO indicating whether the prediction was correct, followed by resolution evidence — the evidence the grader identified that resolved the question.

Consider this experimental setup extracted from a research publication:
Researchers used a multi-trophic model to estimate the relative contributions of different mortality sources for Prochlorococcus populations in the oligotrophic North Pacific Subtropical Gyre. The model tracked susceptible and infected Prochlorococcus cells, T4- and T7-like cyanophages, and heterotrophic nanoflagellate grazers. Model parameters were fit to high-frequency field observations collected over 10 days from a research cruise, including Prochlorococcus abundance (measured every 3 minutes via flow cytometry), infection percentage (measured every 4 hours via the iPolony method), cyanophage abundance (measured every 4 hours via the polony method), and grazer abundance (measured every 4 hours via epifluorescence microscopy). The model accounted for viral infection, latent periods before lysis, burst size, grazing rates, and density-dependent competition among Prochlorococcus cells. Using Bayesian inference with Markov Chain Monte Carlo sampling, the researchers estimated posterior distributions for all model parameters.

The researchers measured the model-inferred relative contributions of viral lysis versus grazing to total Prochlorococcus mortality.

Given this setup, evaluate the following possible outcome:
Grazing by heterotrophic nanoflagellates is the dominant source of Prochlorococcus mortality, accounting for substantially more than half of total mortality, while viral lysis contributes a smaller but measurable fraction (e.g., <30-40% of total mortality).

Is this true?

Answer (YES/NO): YES